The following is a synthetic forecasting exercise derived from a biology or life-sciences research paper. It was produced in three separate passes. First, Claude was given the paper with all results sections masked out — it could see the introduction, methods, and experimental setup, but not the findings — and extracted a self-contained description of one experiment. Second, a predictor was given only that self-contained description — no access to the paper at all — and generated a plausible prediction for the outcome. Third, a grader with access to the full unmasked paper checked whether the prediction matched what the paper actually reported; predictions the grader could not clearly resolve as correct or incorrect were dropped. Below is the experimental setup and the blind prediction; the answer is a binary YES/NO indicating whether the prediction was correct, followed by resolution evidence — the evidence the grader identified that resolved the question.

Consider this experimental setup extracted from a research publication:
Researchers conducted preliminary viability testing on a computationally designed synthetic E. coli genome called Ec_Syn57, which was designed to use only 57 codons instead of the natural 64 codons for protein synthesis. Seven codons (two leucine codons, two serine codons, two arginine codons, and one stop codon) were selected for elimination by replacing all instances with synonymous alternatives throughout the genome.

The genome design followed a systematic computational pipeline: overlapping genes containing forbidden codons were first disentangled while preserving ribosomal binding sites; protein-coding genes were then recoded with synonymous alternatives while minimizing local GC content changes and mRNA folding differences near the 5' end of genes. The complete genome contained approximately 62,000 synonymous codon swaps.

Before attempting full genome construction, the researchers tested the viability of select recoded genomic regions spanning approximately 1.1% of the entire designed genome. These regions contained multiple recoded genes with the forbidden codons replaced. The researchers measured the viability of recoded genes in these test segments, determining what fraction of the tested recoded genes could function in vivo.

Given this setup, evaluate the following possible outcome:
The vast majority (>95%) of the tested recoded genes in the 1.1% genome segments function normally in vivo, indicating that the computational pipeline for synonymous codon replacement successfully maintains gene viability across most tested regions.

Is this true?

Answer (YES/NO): NO